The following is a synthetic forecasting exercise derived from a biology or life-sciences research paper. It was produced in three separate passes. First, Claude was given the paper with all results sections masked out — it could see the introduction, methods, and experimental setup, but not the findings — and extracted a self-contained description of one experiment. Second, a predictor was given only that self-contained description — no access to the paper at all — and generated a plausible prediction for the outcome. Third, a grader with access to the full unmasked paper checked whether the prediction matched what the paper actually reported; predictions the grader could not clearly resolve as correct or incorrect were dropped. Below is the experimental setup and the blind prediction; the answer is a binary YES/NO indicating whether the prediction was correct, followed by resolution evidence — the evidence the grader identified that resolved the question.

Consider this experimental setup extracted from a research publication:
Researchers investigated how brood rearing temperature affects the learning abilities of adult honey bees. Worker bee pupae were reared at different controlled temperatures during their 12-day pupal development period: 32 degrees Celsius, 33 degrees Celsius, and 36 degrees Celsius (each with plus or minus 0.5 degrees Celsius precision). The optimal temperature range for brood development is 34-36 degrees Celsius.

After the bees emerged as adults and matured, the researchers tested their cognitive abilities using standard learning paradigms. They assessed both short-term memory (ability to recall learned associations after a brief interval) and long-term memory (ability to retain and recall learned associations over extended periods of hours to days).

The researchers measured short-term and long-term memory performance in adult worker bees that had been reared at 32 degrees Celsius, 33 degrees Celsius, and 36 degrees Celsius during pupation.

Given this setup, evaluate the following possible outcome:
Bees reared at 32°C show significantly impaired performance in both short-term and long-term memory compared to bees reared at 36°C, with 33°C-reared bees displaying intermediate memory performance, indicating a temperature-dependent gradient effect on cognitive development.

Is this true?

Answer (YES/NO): NO